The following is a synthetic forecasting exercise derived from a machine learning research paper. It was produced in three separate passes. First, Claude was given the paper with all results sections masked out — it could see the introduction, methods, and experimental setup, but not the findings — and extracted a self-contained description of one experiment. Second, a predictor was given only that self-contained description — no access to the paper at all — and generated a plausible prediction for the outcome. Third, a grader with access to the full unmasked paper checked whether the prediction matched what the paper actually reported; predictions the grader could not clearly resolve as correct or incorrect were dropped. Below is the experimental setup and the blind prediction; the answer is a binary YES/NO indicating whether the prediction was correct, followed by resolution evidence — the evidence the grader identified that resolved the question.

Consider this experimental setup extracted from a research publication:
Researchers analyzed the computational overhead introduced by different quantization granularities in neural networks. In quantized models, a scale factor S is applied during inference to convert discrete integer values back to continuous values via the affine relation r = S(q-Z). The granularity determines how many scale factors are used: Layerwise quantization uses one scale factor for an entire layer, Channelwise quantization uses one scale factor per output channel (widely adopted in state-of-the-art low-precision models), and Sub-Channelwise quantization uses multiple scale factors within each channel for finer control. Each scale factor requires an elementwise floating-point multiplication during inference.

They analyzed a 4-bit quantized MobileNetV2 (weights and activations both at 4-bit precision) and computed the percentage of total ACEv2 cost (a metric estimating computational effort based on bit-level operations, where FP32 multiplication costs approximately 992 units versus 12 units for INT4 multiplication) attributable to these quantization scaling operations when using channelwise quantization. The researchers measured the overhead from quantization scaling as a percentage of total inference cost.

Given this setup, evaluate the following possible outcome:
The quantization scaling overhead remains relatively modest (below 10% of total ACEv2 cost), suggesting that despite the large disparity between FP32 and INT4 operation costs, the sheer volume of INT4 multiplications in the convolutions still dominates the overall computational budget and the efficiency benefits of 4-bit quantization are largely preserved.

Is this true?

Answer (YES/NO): NO